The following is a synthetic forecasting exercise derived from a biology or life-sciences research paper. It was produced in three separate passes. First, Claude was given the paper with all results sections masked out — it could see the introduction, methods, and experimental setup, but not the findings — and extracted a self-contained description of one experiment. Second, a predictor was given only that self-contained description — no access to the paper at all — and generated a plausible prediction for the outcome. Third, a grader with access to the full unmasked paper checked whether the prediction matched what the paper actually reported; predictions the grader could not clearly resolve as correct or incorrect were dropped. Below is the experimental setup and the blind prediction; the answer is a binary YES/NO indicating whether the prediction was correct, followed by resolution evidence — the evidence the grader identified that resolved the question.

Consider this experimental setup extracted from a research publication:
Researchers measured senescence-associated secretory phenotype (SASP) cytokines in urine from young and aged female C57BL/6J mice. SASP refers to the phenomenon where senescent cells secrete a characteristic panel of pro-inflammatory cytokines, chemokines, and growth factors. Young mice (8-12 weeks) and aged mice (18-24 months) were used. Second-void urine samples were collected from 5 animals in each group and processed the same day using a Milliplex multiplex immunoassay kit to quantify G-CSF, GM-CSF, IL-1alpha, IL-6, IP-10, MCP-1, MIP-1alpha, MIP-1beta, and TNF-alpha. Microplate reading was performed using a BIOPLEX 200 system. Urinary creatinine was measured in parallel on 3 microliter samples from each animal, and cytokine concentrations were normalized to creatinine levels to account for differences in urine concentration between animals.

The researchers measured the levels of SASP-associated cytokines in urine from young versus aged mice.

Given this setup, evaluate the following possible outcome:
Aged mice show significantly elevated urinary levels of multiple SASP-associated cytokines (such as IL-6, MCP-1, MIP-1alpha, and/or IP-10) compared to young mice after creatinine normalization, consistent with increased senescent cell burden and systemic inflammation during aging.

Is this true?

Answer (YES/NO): YES